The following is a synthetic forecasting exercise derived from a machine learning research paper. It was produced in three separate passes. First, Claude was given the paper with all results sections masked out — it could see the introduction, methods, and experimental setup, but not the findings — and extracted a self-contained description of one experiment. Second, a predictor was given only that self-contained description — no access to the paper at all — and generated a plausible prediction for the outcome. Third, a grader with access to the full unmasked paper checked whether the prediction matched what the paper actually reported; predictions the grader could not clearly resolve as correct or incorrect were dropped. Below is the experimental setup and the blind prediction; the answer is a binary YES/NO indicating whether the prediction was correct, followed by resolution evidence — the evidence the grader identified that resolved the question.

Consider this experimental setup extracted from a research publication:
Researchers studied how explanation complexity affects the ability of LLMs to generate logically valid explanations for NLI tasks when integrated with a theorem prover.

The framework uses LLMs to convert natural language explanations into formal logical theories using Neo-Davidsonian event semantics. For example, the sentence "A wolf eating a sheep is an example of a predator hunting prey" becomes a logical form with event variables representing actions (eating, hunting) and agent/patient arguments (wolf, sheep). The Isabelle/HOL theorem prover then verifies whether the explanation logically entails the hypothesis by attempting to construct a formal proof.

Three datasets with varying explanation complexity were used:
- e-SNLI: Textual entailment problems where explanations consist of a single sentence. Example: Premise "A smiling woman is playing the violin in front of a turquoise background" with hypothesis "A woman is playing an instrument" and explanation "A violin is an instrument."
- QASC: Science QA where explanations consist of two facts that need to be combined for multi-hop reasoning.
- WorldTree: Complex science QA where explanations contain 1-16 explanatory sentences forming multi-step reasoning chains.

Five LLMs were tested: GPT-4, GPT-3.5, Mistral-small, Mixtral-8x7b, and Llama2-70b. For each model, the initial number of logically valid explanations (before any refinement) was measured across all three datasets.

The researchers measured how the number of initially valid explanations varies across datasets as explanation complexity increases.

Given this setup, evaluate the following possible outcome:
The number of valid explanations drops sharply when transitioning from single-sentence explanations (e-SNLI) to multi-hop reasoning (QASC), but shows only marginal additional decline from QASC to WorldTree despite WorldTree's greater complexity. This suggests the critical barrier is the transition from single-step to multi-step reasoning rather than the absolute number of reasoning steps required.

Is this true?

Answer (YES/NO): NO